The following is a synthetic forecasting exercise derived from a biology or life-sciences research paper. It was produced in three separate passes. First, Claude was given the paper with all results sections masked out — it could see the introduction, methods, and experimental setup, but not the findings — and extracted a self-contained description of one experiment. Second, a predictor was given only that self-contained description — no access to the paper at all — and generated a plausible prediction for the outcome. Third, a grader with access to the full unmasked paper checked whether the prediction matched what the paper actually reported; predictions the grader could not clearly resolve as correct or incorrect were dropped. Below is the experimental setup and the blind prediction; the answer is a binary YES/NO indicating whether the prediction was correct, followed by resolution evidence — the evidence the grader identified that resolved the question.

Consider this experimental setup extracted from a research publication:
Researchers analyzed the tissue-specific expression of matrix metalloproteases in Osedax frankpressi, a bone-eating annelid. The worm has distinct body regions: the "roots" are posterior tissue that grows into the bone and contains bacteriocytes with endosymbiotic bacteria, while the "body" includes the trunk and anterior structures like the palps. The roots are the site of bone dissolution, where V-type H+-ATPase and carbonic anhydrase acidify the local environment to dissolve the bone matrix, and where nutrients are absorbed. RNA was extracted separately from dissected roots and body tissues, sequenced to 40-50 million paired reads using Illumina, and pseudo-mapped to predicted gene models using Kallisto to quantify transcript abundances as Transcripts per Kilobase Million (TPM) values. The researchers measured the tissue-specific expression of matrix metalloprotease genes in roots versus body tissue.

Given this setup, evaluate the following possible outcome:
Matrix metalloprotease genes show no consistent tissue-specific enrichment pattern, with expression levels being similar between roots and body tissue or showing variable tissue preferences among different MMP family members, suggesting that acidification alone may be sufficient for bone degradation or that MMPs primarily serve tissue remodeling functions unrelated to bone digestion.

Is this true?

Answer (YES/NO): NO